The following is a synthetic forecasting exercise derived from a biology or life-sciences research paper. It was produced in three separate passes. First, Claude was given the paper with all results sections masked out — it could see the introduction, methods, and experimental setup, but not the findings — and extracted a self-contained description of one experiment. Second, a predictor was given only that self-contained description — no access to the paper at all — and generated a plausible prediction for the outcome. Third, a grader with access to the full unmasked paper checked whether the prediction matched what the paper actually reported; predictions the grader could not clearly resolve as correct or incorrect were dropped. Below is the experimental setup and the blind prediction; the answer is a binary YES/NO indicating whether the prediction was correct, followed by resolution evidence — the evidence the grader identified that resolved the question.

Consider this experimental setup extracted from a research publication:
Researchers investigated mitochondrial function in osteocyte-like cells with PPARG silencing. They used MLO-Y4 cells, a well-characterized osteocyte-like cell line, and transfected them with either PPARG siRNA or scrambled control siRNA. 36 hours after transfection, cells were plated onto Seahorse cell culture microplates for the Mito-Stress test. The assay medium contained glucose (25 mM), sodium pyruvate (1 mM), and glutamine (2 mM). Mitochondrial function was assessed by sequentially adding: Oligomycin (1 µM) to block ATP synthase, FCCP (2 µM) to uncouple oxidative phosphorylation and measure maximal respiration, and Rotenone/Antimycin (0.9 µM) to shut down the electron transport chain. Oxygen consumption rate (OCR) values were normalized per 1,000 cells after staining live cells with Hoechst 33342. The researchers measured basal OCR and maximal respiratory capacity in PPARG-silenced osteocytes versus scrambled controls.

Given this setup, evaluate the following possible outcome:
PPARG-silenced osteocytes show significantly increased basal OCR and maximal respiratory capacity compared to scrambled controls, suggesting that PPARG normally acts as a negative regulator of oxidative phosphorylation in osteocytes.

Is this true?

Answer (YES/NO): YES